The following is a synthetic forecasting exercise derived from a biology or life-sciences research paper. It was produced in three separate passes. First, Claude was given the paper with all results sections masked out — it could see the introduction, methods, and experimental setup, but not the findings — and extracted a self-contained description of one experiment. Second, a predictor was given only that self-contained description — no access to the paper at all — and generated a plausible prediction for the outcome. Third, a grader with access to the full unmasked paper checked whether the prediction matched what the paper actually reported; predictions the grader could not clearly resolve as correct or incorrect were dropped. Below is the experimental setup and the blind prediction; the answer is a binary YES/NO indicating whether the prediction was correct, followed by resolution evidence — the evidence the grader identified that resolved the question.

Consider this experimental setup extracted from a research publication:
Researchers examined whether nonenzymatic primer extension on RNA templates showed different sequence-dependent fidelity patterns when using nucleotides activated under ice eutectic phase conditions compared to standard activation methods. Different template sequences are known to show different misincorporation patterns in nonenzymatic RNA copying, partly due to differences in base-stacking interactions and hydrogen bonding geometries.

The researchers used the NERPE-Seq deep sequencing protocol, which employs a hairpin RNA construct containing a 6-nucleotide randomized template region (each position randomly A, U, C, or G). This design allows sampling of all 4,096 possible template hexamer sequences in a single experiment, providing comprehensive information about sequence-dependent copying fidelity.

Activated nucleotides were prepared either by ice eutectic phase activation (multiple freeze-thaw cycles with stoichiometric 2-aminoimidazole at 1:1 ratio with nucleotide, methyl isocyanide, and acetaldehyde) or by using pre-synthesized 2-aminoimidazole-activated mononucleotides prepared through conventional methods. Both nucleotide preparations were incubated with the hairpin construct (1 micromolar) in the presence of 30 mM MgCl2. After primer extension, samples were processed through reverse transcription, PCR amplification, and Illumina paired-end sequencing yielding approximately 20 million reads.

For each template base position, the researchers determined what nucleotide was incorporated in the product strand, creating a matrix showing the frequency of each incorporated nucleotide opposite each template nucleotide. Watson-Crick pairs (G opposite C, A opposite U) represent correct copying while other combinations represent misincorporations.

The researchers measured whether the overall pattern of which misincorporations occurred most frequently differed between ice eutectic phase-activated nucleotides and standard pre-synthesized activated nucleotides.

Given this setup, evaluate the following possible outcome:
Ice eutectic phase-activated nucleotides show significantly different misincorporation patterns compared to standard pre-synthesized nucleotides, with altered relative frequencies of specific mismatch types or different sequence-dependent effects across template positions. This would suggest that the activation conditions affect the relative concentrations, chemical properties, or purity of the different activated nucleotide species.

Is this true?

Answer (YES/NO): NO